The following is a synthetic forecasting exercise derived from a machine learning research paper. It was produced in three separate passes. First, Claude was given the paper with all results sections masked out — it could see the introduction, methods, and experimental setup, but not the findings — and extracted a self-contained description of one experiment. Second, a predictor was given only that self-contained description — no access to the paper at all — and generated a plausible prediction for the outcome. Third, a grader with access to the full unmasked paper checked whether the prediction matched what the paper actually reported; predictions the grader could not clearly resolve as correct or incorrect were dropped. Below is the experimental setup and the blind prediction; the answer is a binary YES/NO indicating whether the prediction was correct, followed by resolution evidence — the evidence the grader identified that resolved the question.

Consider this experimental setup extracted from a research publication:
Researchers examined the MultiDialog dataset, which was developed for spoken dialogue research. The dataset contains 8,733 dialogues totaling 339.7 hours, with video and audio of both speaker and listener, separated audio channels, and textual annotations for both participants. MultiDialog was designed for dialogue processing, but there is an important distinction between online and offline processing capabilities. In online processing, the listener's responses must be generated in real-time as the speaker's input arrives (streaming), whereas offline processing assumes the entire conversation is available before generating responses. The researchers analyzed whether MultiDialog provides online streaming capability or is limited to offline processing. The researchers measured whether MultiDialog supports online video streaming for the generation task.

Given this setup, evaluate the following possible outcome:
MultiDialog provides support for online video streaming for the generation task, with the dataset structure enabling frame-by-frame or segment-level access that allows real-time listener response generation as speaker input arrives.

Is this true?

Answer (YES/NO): NO